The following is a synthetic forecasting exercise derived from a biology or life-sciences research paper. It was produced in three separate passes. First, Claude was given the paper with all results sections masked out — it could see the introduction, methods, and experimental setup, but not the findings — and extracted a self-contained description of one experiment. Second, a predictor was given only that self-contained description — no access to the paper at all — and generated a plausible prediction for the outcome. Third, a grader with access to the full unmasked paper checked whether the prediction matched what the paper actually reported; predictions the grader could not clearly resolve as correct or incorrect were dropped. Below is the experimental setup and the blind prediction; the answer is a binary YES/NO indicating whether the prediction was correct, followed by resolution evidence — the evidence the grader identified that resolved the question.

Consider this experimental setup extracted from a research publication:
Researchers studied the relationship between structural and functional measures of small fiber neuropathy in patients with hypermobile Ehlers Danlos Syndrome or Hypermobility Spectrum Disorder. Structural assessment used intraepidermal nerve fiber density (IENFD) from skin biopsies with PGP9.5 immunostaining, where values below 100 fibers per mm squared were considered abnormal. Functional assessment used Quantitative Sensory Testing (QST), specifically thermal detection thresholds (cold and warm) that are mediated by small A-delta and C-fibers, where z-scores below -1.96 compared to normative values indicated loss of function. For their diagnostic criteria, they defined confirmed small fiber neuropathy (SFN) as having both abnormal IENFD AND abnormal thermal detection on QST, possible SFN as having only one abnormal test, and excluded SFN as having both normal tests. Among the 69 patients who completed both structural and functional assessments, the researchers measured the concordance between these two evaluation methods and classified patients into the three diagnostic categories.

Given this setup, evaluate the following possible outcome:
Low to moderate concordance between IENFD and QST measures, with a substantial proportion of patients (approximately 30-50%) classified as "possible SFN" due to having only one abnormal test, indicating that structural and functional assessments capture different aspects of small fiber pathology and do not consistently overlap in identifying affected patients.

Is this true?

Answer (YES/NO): YES